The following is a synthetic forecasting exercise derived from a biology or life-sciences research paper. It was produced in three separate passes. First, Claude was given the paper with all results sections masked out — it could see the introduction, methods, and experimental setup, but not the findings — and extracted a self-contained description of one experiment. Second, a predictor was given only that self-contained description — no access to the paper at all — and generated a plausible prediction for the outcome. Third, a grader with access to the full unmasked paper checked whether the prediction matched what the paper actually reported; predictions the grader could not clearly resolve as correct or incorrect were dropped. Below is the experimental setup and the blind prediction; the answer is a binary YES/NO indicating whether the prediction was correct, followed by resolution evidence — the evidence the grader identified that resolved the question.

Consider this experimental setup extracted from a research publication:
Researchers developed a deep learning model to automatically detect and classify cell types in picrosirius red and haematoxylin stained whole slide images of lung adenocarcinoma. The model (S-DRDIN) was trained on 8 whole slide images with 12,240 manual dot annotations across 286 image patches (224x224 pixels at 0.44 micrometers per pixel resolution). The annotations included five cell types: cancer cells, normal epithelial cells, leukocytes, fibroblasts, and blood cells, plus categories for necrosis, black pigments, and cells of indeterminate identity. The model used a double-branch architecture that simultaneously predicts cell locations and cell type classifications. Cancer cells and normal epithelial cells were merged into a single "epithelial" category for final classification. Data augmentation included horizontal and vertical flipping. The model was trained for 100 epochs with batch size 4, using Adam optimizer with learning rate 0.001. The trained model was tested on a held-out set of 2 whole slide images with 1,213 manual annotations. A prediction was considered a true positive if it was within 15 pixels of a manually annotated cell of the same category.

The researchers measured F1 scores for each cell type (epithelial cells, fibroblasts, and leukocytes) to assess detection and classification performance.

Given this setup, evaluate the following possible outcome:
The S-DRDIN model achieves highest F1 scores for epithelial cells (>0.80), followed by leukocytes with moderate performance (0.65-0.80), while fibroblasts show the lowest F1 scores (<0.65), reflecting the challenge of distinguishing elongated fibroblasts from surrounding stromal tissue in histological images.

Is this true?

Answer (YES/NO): YES